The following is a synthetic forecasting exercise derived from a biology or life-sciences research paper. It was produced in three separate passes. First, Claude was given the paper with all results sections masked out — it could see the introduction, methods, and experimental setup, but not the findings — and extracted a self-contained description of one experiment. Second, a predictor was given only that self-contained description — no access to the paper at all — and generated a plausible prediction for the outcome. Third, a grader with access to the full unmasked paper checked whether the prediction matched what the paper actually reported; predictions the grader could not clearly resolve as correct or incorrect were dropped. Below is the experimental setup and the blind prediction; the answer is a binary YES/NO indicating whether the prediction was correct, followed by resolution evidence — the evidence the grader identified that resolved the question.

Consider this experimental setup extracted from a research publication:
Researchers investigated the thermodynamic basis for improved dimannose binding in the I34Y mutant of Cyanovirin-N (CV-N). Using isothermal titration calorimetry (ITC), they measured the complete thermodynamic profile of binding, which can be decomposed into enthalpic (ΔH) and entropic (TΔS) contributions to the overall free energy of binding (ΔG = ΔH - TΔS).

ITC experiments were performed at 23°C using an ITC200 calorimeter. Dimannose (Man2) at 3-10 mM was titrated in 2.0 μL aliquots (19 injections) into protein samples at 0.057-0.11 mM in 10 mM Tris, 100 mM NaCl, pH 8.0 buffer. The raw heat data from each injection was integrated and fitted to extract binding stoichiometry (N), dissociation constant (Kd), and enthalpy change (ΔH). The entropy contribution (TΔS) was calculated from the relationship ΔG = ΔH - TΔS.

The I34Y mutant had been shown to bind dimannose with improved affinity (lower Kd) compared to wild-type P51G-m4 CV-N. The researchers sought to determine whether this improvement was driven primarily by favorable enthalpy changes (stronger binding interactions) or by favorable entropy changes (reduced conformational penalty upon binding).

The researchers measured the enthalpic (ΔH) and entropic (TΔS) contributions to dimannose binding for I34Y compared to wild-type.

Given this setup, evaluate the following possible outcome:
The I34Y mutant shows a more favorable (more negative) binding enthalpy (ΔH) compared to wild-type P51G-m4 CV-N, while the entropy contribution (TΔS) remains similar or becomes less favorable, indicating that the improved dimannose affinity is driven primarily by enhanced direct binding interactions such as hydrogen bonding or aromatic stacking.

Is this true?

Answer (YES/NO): NO